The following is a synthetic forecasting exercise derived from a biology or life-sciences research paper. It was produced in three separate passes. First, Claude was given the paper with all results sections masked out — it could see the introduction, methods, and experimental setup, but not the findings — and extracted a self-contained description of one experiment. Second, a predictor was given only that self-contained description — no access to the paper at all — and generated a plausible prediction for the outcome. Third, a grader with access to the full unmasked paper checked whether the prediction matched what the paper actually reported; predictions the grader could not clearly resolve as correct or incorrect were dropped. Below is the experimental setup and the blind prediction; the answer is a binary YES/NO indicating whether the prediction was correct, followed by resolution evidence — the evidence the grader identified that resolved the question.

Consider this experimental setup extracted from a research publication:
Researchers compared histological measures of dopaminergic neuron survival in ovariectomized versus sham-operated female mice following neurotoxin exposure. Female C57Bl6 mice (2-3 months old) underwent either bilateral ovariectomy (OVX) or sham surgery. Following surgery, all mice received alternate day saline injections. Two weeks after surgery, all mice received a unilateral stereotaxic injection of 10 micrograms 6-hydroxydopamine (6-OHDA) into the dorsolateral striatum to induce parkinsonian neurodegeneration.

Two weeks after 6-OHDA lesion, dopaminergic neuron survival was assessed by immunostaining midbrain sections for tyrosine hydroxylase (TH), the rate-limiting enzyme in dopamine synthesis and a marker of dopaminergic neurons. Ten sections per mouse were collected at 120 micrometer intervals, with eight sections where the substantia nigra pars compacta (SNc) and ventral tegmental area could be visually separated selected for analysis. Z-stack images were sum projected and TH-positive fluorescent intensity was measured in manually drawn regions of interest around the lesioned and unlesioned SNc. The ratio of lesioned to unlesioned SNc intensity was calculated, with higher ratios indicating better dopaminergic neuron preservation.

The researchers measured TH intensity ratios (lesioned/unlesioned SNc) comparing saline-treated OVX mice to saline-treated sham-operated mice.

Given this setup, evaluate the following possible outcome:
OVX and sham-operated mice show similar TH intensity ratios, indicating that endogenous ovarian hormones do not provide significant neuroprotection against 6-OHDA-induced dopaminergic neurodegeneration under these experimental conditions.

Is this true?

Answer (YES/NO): NO